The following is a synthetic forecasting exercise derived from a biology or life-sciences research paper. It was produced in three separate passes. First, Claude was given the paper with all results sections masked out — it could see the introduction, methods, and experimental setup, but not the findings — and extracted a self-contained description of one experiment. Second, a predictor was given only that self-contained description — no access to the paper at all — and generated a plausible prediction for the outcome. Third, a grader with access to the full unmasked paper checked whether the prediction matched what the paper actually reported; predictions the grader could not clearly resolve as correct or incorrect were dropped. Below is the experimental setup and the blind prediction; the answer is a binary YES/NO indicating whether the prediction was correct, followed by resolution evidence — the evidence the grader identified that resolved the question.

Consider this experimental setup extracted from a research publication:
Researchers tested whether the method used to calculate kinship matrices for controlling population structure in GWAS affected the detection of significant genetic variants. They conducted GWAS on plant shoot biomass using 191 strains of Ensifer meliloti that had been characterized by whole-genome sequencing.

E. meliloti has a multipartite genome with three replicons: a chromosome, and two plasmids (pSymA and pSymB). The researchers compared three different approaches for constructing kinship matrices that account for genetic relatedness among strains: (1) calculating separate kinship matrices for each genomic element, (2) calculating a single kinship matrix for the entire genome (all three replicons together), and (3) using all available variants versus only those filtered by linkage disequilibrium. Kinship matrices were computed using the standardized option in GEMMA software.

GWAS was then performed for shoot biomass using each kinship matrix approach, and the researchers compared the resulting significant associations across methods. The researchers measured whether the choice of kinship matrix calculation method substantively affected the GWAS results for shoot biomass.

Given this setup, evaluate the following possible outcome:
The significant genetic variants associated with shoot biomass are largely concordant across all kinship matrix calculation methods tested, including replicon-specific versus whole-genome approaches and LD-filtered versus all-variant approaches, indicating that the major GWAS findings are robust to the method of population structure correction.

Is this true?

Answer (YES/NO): YES